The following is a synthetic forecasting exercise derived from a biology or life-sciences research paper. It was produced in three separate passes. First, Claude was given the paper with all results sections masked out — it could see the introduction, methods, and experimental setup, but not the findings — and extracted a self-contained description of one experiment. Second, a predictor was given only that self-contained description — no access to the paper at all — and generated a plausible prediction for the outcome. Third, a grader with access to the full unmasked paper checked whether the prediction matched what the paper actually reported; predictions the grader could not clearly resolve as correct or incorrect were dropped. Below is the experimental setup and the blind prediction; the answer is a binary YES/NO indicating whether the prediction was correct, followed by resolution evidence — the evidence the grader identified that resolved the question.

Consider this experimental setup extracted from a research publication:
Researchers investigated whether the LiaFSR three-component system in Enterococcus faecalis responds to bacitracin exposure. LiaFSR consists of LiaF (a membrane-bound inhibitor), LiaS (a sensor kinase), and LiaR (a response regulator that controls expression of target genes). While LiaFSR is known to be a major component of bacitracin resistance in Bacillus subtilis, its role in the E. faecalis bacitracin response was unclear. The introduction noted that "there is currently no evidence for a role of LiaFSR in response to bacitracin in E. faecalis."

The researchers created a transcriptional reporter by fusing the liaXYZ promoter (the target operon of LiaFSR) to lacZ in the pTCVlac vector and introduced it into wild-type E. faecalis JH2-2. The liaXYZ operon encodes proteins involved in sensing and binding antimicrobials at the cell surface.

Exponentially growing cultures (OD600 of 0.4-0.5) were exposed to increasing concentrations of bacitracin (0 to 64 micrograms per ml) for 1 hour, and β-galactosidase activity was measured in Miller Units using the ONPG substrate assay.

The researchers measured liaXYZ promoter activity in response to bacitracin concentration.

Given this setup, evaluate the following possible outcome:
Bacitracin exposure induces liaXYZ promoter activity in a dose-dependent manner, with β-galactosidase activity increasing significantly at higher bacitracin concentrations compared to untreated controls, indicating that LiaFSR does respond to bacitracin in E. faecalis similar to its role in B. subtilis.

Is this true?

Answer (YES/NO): YES